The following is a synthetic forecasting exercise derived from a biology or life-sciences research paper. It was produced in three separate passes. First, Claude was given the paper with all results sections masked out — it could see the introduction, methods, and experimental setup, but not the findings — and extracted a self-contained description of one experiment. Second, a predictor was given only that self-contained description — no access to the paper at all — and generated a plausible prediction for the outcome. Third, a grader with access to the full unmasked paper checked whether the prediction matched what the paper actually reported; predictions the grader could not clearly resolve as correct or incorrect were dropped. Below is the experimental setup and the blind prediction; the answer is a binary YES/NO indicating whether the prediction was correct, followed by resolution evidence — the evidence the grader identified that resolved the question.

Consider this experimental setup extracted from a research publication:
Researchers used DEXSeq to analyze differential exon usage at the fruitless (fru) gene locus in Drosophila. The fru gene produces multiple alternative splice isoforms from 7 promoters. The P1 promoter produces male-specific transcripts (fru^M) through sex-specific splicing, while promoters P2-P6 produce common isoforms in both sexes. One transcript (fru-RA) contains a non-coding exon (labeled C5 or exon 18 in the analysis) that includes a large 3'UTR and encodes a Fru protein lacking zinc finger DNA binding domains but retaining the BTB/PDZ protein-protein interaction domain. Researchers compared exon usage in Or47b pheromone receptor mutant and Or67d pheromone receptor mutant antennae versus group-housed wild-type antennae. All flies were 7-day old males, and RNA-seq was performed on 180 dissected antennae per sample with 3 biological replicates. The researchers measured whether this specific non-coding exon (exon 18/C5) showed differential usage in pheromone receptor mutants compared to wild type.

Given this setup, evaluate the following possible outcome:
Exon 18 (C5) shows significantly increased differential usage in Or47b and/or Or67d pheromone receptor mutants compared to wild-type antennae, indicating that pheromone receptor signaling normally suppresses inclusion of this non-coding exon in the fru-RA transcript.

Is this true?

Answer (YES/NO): YES